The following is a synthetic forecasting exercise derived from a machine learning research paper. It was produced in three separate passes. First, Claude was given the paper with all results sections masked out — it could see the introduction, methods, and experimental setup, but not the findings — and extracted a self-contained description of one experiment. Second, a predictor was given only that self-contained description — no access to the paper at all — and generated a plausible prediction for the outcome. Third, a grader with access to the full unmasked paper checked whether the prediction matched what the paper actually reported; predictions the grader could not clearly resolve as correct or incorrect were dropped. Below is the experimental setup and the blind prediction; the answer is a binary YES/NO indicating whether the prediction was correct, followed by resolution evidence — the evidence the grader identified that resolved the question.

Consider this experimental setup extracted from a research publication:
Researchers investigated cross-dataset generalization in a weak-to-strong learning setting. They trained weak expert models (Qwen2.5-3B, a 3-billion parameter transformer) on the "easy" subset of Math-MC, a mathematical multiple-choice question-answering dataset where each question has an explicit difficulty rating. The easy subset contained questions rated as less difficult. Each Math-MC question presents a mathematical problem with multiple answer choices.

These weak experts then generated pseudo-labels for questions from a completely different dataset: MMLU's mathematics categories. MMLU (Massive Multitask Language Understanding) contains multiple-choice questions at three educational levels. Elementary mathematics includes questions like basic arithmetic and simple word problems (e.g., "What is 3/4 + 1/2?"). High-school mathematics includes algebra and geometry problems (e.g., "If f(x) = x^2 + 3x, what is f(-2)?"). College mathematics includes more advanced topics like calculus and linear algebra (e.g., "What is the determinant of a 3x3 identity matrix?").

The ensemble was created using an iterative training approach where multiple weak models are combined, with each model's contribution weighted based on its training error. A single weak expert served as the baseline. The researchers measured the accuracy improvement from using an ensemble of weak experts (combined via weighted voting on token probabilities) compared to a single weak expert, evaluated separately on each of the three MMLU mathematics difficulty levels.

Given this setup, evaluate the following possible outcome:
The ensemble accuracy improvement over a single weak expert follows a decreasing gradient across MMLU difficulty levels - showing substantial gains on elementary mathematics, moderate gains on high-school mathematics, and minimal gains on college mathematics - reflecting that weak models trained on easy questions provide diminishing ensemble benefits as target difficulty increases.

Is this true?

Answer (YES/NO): NO